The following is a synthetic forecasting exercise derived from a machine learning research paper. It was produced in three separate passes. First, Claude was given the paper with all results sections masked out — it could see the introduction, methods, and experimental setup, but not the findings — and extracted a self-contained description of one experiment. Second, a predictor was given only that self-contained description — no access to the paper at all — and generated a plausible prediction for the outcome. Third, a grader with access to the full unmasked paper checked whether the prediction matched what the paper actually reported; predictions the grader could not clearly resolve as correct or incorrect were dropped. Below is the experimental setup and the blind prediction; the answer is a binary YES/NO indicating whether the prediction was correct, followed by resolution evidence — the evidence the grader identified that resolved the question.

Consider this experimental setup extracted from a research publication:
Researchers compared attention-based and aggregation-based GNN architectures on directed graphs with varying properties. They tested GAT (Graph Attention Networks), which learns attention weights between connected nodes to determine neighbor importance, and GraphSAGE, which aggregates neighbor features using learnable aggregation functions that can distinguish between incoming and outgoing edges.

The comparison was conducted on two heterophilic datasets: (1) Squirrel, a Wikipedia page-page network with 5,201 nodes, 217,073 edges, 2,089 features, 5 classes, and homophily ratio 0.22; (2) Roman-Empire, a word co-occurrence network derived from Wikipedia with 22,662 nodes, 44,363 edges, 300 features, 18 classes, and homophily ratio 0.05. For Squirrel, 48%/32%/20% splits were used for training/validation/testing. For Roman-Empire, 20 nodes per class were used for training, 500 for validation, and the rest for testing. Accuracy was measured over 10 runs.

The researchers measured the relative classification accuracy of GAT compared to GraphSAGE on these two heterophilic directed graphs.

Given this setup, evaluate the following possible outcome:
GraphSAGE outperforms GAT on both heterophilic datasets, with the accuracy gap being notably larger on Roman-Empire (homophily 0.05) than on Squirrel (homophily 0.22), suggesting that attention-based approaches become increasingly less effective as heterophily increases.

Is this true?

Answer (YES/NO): YES